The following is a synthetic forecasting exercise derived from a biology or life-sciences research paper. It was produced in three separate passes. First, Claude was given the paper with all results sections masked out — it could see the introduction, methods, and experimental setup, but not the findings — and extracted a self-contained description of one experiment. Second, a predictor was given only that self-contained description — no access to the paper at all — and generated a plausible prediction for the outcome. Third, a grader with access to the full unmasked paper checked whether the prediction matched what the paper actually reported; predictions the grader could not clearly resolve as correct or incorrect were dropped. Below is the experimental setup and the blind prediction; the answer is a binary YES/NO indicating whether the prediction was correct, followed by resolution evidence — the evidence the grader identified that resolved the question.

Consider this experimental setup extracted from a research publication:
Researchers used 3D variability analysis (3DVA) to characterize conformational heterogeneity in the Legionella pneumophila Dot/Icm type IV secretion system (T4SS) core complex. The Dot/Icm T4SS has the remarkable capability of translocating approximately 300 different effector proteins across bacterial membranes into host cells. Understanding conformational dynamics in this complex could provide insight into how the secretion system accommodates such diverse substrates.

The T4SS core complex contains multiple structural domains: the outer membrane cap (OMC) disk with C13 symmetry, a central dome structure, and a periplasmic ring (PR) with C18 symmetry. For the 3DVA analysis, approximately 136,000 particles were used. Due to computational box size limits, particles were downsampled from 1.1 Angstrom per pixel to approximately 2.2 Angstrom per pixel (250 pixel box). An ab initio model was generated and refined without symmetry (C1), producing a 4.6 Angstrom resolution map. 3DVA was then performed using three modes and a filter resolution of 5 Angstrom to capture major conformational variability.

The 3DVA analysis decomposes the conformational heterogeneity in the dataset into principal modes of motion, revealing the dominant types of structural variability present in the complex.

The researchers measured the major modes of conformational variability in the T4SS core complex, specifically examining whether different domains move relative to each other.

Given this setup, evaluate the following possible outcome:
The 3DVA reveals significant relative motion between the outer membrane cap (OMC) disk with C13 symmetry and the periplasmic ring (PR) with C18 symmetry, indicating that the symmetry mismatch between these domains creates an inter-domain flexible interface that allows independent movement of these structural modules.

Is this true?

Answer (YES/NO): YES